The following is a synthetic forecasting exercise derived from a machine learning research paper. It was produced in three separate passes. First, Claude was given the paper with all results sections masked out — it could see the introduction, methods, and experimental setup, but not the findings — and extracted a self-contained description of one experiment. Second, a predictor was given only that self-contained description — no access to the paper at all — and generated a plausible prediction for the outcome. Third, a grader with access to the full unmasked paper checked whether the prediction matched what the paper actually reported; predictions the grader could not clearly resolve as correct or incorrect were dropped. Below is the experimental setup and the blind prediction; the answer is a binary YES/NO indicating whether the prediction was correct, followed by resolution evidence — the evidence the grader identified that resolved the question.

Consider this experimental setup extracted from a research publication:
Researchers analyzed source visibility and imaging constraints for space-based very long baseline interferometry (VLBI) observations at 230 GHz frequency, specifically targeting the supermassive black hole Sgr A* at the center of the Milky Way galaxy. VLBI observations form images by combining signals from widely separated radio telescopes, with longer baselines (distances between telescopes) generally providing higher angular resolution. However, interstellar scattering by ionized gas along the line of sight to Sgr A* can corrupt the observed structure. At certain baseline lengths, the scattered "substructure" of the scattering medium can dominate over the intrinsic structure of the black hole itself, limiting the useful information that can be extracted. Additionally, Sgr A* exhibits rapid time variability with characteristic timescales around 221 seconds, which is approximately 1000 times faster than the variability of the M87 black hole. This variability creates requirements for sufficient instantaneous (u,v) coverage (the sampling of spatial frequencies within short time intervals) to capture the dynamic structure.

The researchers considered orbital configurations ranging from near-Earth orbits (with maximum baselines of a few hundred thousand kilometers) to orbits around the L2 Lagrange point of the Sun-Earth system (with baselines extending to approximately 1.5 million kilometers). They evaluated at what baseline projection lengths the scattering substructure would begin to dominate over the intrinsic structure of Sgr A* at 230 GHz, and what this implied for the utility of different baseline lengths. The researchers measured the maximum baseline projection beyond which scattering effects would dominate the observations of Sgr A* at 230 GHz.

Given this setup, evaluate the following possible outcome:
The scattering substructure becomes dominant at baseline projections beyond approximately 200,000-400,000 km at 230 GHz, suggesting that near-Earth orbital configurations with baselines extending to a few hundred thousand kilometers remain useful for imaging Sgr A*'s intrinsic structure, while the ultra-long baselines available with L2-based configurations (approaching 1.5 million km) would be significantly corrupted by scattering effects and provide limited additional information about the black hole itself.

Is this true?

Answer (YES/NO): NO